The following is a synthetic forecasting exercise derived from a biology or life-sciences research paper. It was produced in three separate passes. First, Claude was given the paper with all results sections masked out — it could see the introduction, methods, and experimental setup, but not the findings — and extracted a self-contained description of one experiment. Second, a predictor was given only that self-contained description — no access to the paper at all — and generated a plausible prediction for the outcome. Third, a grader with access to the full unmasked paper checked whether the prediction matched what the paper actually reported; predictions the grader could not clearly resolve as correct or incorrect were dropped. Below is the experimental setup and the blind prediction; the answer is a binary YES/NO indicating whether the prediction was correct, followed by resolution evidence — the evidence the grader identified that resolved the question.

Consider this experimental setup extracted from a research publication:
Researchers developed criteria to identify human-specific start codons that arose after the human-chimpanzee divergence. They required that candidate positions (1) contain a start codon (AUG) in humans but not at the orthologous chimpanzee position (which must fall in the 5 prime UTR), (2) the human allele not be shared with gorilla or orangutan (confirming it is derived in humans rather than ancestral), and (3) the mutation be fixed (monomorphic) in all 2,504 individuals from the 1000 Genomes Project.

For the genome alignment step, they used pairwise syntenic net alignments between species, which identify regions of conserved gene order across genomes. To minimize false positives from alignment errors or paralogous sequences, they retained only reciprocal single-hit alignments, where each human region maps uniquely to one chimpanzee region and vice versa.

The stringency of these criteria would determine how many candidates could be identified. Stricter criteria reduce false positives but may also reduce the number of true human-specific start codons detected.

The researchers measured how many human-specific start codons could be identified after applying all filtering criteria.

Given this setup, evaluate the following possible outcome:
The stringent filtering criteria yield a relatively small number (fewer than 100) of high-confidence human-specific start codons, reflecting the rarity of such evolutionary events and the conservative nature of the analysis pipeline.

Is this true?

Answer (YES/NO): YES